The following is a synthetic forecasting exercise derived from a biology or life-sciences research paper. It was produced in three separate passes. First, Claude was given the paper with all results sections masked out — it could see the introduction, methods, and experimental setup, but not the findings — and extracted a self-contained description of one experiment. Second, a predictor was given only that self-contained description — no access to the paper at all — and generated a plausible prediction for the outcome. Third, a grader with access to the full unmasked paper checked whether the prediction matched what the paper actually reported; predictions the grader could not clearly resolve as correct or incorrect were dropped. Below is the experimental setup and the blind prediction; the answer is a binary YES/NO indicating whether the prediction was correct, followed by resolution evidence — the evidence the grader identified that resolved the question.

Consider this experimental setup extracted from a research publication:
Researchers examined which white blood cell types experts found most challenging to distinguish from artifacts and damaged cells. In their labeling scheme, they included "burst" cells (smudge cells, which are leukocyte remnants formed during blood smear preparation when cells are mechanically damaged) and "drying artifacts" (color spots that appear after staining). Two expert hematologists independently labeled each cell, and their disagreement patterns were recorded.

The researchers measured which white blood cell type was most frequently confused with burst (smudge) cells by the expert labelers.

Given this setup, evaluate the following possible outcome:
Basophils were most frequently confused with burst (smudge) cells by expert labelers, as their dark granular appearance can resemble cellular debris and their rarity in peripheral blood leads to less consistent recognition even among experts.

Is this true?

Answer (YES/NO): NO